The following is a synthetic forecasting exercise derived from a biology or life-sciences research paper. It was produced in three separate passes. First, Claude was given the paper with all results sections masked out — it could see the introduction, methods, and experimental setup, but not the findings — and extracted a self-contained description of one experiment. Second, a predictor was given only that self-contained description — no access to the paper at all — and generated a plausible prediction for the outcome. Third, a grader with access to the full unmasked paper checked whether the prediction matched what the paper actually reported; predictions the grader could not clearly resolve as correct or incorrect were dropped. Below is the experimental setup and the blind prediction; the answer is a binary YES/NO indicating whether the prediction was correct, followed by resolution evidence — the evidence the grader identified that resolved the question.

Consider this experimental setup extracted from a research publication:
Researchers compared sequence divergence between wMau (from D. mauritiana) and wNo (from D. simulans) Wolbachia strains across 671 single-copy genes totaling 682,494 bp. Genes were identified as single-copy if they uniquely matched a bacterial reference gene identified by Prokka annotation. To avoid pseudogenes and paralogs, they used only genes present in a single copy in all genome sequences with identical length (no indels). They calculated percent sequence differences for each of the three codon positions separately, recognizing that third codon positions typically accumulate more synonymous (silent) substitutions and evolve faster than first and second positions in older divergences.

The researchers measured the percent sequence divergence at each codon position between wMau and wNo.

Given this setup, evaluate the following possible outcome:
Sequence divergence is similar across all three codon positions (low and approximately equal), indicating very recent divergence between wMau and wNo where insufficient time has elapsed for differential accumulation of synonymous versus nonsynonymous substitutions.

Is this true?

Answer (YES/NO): YES